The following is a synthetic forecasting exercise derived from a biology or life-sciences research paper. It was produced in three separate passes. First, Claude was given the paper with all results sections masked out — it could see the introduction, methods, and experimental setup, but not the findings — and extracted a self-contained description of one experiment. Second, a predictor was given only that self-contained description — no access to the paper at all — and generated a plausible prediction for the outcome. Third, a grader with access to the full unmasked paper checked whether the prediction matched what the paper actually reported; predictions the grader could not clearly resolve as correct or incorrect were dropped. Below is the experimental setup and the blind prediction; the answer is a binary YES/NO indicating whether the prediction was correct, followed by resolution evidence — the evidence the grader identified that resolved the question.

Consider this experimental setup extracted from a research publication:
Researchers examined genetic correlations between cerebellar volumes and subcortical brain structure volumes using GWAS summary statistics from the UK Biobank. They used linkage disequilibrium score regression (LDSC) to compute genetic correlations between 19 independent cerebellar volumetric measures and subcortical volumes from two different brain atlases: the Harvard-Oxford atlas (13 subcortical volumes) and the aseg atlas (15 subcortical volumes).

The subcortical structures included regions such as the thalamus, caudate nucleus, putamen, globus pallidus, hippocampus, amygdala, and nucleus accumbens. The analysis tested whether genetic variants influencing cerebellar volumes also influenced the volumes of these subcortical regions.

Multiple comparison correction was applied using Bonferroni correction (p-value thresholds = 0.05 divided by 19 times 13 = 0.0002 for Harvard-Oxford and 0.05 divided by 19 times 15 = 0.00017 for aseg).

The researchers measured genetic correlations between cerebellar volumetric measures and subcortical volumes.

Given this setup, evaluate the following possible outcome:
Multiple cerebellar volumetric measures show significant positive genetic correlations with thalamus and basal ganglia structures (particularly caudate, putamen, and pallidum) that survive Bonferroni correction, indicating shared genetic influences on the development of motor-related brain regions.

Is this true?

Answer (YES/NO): NO